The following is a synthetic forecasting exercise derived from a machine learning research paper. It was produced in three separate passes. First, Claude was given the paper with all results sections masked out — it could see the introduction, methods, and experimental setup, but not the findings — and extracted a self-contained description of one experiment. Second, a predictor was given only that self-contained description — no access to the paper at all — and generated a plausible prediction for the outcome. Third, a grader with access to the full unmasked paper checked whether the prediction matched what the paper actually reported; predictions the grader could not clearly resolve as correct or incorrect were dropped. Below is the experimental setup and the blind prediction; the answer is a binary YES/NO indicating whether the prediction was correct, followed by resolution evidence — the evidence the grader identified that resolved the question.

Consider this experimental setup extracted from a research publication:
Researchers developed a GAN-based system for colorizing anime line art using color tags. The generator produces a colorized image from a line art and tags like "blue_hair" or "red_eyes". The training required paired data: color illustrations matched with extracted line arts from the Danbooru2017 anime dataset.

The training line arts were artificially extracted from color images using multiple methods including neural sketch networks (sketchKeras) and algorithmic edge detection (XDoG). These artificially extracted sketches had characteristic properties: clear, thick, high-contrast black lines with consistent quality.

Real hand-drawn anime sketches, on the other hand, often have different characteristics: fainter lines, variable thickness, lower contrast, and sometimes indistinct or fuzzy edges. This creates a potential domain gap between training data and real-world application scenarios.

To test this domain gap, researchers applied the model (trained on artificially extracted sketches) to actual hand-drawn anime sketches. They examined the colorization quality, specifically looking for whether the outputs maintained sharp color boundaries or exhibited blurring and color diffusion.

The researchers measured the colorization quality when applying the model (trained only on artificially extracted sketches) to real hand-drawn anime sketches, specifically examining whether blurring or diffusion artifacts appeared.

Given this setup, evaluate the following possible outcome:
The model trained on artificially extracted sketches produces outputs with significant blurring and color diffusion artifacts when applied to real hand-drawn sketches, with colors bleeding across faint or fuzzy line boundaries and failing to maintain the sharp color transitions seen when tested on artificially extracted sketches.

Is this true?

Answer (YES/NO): YES